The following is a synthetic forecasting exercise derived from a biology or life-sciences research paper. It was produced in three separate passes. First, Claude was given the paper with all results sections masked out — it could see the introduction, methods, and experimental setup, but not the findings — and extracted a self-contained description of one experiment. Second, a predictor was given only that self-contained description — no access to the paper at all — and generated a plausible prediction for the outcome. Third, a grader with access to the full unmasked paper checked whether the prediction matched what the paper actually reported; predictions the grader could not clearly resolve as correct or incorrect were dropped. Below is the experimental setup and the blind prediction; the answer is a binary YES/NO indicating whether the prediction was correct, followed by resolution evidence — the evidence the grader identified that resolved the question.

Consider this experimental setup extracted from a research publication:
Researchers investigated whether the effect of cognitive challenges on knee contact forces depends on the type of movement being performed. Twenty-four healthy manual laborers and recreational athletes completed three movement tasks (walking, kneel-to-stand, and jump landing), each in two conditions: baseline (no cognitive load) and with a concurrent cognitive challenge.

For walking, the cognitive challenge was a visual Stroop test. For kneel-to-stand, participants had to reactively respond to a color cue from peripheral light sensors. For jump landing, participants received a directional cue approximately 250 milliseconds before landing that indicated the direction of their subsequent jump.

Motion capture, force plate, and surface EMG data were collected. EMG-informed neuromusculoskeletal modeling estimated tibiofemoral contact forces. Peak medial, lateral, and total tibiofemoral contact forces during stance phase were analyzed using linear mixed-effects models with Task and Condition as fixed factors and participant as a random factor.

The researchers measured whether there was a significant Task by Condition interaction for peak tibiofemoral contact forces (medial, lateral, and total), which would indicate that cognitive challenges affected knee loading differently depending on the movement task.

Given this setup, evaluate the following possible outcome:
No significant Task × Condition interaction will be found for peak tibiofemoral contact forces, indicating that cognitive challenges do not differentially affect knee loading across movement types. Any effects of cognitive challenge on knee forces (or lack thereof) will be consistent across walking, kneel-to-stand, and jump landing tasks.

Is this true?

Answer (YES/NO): NO